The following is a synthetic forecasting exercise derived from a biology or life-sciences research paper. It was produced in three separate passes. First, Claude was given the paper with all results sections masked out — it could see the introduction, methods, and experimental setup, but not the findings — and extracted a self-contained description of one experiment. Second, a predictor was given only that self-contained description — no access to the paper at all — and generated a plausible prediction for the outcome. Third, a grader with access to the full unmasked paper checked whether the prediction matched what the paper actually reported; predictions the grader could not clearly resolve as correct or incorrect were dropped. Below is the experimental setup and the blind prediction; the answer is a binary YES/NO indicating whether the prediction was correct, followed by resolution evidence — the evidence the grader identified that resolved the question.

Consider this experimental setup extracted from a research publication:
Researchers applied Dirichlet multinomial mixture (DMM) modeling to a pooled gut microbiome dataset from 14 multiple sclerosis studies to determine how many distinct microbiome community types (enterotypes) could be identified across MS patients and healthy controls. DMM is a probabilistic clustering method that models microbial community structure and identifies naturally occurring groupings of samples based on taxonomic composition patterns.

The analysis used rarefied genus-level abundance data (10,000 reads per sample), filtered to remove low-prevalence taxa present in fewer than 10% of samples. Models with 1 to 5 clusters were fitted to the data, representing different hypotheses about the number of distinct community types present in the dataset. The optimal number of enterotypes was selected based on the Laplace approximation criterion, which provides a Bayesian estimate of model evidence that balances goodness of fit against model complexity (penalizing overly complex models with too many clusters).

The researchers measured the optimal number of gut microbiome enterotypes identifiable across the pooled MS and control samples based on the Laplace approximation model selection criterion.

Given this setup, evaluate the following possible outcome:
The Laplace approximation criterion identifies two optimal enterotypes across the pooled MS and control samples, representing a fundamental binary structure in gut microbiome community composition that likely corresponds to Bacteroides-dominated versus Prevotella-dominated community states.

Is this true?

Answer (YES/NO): NO